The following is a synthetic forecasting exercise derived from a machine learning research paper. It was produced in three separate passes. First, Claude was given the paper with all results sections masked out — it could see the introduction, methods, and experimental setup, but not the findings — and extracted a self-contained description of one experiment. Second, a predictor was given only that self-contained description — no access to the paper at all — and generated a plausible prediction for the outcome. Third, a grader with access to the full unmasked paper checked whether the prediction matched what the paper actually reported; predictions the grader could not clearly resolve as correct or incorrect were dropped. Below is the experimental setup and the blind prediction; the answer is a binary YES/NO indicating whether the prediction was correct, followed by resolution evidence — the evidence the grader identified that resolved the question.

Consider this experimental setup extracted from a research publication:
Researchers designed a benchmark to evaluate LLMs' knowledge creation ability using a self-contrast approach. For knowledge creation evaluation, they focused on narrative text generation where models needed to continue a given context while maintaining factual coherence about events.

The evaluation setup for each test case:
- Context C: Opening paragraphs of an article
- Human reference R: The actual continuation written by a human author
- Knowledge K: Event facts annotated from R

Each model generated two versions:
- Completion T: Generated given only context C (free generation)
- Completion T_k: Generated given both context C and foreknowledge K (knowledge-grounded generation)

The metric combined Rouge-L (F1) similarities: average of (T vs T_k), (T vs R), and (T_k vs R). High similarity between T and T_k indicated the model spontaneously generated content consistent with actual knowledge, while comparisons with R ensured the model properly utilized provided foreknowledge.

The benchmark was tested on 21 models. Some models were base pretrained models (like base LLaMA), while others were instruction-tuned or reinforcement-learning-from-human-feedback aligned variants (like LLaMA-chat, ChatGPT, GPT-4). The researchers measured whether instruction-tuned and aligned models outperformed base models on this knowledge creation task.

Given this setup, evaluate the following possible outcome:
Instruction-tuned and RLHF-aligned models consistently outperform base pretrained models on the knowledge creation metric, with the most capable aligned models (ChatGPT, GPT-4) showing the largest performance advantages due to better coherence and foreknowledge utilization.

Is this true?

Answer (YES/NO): NO